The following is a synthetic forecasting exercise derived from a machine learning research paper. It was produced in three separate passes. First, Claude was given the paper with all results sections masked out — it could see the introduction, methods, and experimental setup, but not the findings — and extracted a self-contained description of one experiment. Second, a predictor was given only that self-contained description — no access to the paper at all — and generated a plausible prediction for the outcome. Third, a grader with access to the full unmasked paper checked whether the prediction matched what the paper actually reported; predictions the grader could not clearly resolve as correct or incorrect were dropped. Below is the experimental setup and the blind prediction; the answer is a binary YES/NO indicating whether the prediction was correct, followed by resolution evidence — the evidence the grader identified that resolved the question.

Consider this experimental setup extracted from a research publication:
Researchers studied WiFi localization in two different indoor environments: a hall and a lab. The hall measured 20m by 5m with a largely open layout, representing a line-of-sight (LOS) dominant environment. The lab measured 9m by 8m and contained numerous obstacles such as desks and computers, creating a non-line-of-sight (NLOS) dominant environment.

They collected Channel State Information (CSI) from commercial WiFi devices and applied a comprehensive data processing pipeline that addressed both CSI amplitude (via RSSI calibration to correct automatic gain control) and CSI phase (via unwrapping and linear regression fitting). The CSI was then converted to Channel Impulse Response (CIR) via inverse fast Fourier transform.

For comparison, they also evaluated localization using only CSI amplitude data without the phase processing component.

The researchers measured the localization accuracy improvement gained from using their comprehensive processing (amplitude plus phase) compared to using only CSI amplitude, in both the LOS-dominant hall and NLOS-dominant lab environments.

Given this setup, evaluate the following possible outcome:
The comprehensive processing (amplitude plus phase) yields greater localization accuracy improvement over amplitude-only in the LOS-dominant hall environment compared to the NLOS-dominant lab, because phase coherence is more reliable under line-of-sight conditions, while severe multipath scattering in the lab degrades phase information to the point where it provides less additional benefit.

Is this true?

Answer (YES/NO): NO